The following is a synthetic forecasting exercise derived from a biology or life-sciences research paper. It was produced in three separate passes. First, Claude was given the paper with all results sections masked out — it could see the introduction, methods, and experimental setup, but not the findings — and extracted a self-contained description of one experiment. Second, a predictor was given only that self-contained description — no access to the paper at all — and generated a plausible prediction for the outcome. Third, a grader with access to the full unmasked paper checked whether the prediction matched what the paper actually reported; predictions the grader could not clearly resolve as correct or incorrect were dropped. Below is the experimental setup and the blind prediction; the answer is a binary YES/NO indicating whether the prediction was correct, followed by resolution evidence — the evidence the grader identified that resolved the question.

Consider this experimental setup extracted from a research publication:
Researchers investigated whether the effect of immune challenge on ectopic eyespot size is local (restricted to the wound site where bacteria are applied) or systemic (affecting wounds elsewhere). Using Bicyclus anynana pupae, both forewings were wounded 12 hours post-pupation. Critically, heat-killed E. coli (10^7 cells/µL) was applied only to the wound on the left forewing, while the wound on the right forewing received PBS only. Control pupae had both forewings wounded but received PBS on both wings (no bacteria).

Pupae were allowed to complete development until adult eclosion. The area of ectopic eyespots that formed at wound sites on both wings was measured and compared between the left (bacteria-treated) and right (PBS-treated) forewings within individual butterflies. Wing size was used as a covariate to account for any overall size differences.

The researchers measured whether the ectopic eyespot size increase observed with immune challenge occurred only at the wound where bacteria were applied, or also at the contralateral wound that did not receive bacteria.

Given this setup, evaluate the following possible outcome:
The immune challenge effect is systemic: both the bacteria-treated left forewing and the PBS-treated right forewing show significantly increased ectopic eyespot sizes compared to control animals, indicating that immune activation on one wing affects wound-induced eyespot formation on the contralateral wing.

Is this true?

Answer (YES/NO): NO